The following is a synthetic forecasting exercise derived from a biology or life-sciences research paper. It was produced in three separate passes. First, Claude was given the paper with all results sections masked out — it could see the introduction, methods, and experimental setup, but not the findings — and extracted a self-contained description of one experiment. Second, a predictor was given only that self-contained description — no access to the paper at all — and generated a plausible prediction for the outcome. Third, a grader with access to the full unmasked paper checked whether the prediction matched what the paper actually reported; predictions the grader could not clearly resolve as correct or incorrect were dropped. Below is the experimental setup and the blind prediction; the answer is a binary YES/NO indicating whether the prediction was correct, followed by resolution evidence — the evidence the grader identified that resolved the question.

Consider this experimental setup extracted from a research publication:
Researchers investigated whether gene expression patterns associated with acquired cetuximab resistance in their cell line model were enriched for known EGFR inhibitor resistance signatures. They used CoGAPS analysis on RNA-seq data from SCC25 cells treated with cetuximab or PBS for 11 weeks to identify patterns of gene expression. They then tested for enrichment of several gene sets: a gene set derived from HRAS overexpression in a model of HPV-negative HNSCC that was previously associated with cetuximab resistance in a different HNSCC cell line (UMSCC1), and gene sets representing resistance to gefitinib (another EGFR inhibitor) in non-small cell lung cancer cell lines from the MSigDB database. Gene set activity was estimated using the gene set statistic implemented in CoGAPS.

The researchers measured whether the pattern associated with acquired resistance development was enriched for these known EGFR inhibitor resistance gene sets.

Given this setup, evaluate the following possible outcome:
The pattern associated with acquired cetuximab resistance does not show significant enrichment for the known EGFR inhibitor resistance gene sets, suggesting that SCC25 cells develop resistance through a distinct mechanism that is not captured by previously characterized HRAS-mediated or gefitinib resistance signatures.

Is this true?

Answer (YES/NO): NO